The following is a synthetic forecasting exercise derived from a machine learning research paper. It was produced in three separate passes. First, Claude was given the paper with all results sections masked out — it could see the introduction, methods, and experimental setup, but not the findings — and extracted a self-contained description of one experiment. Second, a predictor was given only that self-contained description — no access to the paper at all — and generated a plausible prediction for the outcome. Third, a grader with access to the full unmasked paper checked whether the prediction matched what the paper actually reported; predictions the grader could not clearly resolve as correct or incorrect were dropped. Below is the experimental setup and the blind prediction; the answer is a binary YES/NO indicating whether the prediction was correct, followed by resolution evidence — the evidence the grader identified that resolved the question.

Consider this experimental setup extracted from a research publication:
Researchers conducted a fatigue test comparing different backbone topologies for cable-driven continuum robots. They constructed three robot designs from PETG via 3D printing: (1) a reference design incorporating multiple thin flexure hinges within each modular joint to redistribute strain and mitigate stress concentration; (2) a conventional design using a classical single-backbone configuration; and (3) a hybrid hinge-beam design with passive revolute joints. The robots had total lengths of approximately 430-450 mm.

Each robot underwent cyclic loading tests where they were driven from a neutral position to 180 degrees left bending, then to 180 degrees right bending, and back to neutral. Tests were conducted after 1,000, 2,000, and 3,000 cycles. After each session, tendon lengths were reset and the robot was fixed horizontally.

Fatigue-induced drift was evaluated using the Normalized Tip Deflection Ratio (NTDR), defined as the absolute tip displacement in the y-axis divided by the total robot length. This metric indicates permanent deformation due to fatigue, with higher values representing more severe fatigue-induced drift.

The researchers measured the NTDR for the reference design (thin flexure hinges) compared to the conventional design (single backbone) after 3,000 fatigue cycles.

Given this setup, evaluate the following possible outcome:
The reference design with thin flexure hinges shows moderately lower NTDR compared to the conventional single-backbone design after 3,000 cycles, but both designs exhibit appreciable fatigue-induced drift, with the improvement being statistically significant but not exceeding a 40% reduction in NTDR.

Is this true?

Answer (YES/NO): NO